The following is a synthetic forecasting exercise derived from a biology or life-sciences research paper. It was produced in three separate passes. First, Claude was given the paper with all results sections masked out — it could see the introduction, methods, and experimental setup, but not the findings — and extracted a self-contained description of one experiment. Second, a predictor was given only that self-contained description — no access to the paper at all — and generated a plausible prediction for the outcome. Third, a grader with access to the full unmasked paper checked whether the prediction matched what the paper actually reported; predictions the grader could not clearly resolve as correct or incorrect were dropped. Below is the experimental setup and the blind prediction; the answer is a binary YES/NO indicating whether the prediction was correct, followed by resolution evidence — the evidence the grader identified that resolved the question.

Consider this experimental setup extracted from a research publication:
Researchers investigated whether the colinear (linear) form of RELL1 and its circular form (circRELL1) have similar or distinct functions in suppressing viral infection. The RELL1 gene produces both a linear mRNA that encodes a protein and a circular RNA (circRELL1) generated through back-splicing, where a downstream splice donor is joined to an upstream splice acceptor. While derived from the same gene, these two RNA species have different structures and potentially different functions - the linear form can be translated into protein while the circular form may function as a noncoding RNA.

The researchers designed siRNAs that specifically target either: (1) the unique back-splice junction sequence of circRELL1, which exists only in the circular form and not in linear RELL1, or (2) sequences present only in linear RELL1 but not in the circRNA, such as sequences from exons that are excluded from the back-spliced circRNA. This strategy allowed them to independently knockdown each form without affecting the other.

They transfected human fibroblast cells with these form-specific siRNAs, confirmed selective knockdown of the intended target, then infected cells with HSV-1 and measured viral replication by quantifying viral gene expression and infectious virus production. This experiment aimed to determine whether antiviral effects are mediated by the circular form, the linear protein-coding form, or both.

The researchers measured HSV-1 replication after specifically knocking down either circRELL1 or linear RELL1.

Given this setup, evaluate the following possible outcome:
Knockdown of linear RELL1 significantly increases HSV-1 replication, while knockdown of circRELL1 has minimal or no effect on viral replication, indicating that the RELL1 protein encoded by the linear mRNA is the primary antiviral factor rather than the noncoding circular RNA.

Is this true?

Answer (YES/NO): NO